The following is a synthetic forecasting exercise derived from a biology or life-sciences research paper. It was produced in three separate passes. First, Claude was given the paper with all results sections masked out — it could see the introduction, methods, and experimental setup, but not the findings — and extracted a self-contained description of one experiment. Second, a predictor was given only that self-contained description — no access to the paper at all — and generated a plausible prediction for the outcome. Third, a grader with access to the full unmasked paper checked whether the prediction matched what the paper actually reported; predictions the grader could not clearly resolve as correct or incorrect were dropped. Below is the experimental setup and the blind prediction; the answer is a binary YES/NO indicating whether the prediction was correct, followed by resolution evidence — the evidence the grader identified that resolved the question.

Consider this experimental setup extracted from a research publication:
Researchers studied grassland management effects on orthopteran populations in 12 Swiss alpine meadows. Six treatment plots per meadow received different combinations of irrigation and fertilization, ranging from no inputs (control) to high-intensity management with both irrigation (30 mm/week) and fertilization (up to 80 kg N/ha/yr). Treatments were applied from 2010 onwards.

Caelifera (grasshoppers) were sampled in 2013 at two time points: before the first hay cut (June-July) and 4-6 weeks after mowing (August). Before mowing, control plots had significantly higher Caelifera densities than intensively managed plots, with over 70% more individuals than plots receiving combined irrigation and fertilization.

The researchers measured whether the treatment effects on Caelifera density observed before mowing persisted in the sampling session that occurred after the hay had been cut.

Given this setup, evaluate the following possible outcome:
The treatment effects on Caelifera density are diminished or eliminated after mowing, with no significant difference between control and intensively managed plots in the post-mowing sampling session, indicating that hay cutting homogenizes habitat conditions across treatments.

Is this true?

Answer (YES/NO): YES